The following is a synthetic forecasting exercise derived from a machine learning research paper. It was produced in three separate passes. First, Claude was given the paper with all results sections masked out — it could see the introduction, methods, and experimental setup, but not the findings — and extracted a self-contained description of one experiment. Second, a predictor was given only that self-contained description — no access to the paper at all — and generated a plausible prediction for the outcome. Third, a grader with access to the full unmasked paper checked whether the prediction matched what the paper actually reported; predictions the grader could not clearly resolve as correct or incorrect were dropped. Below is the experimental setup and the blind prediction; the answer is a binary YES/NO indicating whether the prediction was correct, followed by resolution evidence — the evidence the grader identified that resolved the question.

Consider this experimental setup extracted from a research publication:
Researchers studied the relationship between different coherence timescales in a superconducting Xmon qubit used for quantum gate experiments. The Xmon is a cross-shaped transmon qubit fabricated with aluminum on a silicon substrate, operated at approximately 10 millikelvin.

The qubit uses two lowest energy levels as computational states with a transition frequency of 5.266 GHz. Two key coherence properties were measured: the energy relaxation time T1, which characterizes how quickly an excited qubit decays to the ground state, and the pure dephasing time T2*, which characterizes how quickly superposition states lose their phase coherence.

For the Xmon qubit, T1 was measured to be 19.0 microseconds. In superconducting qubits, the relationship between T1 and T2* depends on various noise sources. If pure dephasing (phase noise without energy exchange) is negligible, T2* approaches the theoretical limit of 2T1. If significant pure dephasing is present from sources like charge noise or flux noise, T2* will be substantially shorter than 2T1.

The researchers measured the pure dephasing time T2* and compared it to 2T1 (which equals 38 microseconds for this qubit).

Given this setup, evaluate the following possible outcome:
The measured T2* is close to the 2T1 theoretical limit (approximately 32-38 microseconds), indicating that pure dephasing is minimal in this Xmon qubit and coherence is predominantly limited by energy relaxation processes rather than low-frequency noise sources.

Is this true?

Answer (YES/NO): NO